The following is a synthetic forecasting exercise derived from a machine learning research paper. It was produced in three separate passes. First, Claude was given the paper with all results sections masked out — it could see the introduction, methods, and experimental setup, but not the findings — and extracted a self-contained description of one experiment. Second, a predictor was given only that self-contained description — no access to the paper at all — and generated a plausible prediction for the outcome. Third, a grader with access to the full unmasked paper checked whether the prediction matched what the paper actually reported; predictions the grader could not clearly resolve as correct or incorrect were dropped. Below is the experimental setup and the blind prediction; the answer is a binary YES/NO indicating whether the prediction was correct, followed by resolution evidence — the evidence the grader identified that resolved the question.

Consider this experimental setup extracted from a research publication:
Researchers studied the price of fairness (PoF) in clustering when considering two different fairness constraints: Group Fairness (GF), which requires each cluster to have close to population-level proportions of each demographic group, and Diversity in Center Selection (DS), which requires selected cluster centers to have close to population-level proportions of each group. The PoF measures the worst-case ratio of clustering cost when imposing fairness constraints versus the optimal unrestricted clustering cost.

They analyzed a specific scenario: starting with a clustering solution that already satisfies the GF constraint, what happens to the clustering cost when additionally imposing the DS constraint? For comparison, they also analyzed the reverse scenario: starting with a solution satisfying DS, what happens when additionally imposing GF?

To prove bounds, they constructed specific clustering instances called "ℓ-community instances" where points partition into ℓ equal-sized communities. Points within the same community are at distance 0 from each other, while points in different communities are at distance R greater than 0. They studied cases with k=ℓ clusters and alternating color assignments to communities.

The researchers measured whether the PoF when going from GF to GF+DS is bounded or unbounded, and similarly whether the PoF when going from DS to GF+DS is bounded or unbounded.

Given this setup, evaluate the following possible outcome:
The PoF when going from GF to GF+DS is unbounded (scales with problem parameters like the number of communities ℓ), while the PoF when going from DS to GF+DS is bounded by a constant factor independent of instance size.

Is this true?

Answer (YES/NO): NO